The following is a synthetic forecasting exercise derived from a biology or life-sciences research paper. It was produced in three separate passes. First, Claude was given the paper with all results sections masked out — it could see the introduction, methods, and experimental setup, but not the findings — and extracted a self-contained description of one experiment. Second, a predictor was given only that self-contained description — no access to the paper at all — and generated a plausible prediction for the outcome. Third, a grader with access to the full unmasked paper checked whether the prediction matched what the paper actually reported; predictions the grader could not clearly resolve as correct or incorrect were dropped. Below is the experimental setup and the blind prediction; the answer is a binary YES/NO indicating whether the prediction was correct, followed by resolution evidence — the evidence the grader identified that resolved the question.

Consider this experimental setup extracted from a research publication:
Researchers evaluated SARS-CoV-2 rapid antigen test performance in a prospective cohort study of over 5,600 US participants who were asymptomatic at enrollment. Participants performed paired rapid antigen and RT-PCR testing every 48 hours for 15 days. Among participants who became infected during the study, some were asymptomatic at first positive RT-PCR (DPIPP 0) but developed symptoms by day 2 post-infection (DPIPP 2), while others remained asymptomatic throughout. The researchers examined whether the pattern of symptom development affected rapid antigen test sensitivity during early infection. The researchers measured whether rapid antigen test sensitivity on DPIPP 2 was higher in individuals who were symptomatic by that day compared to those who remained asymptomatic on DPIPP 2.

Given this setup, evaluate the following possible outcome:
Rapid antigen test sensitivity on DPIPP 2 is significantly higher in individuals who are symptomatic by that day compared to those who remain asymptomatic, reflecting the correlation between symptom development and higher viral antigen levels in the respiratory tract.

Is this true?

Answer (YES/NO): YES